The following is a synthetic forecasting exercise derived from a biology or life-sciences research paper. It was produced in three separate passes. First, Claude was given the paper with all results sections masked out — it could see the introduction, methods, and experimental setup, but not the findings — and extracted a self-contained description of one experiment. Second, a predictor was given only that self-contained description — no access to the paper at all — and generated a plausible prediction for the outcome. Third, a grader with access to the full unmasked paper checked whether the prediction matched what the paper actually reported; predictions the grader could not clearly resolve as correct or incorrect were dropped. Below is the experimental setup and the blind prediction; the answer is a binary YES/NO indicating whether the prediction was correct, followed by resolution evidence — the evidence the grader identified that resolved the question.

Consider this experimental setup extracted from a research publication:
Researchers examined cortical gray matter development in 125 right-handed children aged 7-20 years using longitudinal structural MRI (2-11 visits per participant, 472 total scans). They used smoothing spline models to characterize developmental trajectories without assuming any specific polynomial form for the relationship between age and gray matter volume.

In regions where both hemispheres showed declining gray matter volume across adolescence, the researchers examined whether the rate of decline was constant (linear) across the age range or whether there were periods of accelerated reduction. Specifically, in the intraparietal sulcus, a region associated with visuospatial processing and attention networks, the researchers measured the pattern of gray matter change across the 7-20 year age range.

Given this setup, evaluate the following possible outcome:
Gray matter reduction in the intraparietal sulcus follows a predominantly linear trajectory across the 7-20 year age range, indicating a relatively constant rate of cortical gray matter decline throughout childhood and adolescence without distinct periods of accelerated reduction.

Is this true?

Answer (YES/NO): NO